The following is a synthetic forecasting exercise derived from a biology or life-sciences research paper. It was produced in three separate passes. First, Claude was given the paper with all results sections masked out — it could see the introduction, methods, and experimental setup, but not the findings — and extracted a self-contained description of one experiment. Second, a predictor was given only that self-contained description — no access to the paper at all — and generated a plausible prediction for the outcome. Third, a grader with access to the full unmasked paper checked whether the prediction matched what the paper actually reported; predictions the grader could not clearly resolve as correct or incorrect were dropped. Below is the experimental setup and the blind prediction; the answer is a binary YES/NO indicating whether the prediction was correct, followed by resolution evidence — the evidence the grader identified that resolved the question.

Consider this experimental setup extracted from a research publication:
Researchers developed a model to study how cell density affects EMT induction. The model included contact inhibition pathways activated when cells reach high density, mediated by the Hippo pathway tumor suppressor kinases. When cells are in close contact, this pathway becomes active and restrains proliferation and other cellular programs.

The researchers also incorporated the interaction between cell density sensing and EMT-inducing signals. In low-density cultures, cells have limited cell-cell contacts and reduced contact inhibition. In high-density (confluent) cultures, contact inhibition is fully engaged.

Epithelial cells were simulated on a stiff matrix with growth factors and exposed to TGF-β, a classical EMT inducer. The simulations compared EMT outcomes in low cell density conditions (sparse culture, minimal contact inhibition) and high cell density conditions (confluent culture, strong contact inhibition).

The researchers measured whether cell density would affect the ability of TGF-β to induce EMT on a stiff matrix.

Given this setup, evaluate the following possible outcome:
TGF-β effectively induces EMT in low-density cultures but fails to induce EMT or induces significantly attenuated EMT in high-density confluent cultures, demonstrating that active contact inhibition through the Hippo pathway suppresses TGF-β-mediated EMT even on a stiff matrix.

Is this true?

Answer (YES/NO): YES